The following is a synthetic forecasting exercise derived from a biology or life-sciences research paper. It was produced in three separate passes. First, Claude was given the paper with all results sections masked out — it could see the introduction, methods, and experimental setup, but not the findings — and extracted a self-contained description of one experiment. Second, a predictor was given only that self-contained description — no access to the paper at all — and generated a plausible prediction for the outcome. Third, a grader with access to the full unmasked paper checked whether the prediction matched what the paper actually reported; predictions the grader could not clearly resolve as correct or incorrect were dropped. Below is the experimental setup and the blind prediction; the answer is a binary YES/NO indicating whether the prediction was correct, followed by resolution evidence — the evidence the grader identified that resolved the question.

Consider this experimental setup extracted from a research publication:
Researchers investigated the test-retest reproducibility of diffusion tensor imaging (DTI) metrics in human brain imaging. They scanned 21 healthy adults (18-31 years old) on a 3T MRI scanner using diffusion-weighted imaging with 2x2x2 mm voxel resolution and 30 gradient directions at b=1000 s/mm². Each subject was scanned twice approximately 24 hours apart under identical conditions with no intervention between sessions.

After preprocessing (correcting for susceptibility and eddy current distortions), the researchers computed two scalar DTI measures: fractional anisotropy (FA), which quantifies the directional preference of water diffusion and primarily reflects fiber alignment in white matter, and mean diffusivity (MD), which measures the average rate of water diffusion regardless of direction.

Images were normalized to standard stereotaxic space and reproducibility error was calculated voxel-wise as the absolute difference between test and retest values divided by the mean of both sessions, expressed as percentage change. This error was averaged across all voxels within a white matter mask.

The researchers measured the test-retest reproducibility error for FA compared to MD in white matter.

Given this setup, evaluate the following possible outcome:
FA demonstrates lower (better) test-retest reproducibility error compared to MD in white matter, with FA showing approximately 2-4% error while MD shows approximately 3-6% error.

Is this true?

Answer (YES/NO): NO